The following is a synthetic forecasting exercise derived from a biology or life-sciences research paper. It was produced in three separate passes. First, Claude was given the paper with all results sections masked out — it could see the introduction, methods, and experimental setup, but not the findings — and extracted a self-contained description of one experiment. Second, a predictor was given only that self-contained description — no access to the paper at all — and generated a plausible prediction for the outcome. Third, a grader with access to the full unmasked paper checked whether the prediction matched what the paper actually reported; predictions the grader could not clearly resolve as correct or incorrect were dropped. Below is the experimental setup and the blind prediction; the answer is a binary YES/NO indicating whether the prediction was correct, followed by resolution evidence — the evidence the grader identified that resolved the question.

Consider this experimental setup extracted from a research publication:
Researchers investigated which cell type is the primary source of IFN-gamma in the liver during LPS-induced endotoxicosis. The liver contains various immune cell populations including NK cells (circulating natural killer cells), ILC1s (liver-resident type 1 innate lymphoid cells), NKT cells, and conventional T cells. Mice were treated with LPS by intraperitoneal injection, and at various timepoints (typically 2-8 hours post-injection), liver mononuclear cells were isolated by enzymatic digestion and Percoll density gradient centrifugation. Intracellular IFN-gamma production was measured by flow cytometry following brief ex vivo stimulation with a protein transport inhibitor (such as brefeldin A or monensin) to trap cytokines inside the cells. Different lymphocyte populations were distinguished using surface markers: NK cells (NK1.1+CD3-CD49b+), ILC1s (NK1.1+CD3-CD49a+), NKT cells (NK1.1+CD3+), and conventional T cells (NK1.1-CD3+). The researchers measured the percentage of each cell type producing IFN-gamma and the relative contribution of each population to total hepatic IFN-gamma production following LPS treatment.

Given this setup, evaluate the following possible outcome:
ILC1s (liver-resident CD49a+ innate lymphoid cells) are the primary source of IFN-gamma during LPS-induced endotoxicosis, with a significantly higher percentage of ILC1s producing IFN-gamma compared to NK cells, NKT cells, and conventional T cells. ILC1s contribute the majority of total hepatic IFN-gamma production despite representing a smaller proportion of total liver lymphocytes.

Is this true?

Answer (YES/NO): NO